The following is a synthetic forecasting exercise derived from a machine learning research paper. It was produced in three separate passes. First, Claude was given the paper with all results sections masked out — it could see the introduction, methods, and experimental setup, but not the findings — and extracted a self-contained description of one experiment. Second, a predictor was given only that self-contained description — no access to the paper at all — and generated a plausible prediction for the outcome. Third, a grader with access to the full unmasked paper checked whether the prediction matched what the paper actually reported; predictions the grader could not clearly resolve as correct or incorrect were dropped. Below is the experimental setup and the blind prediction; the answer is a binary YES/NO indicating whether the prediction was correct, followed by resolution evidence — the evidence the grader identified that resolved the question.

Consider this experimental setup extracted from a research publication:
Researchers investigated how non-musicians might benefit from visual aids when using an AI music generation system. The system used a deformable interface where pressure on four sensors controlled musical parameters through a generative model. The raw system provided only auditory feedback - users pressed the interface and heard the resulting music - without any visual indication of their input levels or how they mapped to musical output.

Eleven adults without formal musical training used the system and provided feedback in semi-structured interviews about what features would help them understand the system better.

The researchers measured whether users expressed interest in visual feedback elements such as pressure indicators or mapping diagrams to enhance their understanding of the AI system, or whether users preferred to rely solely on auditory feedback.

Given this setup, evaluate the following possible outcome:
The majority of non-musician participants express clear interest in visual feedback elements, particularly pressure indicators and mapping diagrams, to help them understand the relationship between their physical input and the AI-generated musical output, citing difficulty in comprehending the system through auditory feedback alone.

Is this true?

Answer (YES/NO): YES